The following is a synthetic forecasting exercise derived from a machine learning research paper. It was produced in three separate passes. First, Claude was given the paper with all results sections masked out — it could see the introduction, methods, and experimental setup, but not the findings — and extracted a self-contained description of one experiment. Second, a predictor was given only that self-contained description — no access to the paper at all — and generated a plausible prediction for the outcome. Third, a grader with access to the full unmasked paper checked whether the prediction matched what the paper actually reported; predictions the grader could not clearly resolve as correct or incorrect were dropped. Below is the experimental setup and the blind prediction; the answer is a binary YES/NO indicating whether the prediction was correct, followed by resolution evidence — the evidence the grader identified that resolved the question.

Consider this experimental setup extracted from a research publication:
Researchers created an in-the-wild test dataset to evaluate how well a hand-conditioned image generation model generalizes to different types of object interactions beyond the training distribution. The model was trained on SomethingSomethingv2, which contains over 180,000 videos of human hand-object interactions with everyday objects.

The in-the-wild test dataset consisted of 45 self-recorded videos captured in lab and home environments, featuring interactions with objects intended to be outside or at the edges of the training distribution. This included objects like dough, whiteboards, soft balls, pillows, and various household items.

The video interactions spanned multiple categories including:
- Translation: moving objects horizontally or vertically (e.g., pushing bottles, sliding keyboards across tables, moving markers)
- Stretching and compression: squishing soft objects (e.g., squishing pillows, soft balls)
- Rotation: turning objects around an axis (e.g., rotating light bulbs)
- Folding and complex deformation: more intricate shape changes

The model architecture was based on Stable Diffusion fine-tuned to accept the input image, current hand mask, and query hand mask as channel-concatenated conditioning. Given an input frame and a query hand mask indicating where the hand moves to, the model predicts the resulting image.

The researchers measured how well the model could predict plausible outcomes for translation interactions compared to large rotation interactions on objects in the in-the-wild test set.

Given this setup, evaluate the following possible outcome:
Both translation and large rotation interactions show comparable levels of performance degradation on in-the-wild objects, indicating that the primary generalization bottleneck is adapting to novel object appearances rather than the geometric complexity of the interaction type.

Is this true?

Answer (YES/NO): NO